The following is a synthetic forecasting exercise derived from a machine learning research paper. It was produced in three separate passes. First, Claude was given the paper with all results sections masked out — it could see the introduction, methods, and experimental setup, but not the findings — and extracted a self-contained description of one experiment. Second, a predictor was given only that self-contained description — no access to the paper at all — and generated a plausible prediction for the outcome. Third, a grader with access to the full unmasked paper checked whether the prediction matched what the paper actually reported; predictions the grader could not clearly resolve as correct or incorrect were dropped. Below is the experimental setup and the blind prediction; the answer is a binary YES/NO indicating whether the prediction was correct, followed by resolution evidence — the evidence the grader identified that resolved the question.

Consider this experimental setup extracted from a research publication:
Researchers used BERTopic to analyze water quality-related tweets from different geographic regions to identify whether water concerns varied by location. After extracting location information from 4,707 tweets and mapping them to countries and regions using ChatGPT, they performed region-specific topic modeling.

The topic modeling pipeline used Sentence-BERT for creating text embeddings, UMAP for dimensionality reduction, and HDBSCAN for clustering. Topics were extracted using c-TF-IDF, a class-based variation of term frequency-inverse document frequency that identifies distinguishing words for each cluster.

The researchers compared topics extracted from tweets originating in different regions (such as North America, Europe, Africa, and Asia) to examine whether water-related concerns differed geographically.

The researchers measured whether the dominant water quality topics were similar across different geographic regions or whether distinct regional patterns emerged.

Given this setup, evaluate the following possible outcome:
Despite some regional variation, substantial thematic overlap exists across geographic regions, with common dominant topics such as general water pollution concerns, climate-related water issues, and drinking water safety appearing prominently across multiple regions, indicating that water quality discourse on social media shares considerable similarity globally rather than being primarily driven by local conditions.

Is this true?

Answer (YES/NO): YES